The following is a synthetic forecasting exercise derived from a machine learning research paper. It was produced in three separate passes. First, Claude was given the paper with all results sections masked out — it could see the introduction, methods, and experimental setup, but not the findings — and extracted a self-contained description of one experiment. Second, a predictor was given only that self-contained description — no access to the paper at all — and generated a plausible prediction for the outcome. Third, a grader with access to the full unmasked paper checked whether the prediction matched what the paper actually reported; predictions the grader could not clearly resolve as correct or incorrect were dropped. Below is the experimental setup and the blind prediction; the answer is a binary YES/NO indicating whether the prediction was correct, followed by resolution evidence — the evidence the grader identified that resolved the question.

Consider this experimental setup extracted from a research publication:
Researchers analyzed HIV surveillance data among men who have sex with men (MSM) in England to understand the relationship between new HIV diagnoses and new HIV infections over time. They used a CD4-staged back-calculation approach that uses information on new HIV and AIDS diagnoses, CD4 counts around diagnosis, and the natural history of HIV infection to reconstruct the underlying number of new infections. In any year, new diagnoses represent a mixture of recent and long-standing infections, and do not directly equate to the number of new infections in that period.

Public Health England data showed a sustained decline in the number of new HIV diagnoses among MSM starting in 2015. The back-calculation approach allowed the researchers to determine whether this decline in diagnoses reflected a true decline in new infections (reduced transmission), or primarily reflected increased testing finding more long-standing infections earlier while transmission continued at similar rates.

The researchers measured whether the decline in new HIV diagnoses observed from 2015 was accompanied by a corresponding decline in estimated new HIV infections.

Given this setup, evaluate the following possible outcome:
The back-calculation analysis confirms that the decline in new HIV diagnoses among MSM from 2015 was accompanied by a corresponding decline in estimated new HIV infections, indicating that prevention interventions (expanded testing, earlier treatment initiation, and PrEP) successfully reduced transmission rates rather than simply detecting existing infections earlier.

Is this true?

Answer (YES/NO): YES